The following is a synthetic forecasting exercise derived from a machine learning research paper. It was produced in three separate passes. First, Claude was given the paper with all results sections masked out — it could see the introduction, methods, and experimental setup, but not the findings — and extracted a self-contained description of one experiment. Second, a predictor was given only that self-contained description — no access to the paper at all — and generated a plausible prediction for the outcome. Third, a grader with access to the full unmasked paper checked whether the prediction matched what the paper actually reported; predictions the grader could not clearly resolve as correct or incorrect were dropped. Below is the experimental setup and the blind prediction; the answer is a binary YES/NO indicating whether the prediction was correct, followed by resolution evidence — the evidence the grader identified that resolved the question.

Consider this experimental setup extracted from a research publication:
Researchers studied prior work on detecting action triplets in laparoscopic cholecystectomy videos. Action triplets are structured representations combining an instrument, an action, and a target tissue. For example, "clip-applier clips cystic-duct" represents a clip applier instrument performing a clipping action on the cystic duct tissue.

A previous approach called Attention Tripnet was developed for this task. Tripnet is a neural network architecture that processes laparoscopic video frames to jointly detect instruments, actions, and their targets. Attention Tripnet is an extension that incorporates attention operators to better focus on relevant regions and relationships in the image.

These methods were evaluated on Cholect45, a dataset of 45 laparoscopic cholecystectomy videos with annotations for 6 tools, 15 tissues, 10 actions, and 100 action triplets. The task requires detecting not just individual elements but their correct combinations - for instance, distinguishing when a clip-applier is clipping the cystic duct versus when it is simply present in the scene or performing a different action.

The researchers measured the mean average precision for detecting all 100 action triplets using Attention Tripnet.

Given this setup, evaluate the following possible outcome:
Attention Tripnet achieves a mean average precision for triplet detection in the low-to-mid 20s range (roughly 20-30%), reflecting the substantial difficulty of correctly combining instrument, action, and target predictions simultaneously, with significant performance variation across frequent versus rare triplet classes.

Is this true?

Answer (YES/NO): YES